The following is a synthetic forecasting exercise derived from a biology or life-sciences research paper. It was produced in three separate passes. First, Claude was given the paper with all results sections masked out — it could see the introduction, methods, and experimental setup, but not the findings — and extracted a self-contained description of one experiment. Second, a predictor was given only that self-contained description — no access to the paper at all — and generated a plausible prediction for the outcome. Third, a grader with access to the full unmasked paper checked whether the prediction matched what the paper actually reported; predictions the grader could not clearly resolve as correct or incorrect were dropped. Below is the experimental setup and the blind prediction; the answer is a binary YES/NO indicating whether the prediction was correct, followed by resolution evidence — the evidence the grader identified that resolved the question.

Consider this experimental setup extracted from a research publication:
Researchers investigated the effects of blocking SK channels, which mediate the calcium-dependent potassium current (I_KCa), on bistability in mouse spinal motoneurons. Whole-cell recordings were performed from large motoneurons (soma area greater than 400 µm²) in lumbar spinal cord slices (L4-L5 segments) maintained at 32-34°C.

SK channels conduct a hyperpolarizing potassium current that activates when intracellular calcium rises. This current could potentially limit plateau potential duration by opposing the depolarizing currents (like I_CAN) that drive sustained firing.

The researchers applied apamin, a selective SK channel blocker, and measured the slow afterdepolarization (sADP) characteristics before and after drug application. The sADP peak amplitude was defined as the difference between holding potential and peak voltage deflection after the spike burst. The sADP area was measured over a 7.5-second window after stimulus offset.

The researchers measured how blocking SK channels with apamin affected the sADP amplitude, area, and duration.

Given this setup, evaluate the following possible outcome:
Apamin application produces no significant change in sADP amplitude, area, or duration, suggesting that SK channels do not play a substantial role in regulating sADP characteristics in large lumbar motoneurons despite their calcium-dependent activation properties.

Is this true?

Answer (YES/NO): NO